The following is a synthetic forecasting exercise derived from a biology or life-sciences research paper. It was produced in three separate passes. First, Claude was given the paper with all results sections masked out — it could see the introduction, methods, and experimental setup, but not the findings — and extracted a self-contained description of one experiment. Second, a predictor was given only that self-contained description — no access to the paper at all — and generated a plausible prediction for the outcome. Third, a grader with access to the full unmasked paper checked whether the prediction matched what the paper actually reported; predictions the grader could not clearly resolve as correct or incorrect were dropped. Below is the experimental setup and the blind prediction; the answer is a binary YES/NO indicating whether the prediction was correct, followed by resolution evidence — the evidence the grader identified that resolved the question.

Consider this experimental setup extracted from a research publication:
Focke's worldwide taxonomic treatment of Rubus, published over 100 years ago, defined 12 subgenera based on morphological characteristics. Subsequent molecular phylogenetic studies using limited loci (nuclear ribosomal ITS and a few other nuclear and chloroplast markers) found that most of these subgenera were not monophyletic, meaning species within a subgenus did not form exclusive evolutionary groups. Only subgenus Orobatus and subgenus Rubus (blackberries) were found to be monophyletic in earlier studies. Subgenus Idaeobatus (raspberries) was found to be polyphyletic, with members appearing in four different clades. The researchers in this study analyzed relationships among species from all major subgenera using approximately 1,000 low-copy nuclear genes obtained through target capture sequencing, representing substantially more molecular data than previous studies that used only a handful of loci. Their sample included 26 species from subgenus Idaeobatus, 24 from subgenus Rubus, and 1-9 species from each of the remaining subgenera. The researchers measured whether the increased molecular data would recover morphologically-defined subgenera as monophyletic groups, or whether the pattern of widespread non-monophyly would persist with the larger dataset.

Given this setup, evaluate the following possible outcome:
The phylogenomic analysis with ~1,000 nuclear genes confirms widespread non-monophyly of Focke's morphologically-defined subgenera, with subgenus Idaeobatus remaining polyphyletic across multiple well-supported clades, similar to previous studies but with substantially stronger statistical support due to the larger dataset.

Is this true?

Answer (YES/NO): YES